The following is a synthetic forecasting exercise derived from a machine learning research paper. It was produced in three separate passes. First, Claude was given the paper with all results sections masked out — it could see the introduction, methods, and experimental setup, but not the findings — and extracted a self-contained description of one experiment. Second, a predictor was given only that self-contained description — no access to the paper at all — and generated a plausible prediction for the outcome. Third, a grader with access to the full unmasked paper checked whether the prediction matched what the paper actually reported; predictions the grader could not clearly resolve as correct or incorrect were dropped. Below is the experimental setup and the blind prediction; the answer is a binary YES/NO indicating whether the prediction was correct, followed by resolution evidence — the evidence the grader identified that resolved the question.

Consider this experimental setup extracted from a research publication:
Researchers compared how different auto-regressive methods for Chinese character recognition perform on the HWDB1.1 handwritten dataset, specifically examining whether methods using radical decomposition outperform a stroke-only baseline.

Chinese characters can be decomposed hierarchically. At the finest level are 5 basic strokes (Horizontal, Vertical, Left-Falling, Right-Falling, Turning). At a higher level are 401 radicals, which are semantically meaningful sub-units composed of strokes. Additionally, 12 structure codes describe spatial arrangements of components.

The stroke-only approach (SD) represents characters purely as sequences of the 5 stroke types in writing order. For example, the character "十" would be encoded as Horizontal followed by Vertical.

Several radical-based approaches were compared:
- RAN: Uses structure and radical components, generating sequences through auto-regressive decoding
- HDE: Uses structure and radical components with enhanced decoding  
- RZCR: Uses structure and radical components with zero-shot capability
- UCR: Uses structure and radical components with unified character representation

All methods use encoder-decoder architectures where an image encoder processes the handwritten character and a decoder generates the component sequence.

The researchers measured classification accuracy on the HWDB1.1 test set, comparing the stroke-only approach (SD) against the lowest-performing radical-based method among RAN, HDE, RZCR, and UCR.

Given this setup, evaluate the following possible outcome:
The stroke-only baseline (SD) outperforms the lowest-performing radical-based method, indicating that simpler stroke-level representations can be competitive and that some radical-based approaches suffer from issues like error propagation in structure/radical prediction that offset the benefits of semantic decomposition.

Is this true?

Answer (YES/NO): YES